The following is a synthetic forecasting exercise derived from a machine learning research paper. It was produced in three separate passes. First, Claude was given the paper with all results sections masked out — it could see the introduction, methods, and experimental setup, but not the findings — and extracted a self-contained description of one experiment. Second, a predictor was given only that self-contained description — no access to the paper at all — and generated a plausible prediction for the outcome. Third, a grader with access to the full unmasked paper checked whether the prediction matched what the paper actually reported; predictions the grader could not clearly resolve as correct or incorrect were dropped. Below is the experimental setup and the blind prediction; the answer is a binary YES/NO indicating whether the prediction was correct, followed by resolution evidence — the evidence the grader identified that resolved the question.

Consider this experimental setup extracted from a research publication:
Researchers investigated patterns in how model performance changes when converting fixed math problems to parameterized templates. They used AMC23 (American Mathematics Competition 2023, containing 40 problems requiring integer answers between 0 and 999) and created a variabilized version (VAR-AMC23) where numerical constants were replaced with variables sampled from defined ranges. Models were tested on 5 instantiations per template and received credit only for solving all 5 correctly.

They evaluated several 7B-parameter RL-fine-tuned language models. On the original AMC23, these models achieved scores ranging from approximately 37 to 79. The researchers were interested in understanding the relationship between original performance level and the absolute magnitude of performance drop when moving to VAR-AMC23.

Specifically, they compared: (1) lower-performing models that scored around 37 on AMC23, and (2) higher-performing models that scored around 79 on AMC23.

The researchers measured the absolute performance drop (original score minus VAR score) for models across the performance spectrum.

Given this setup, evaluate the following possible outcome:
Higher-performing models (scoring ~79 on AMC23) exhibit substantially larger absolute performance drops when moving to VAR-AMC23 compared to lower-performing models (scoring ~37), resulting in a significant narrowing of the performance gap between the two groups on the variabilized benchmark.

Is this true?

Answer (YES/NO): NO